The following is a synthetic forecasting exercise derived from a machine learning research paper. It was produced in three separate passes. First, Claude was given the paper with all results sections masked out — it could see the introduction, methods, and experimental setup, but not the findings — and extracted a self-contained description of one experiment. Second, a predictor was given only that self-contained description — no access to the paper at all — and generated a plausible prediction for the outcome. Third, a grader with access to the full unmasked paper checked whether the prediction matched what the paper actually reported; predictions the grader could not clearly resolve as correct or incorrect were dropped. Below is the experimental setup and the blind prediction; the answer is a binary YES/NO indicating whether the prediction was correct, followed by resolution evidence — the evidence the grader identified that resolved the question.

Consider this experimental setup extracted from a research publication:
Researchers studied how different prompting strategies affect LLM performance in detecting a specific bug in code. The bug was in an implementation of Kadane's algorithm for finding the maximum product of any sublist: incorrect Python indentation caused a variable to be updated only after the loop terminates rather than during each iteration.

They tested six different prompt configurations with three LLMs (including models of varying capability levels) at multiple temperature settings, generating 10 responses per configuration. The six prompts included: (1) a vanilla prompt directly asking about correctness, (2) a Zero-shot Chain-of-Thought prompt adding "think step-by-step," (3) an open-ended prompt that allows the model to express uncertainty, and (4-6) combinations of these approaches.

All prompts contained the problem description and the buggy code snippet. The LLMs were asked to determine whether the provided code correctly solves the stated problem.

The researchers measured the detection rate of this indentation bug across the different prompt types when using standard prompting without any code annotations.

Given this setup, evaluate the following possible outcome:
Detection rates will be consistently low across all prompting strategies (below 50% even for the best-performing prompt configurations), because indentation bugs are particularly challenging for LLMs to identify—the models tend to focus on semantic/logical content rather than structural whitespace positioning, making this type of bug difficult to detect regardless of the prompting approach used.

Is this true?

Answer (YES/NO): YES